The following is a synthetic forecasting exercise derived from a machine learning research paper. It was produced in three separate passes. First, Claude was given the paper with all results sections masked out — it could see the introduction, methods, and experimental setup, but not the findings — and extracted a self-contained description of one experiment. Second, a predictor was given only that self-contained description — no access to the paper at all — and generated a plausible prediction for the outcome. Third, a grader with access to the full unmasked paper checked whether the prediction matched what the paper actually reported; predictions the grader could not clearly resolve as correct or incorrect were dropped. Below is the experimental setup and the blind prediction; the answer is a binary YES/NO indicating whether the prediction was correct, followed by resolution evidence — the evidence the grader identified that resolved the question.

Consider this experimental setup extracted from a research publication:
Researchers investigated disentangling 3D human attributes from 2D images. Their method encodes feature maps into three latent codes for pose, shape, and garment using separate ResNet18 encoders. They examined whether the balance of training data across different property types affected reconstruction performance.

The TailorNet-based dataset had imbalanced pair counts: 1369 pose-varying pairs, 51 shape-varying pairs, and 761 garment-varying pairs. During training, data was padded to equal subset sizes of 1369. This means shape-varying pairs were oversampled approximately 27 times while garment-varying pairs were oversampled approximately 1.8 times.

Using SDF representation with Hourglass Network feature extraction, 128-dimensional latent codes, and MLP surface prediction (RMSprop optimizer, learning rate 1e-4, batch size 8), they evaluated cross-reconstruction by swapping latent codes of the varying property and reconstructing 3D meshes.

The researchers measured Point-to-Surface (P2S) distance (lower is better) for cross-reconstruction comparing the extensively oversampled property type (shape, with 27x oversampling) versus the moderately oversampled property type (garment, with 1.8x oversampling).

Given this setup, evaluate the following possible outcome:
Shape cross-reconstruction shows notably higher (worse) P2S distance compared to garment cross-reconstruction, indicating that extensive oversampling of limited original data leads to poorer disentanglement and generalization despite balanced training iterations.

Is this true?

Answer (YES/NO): NO